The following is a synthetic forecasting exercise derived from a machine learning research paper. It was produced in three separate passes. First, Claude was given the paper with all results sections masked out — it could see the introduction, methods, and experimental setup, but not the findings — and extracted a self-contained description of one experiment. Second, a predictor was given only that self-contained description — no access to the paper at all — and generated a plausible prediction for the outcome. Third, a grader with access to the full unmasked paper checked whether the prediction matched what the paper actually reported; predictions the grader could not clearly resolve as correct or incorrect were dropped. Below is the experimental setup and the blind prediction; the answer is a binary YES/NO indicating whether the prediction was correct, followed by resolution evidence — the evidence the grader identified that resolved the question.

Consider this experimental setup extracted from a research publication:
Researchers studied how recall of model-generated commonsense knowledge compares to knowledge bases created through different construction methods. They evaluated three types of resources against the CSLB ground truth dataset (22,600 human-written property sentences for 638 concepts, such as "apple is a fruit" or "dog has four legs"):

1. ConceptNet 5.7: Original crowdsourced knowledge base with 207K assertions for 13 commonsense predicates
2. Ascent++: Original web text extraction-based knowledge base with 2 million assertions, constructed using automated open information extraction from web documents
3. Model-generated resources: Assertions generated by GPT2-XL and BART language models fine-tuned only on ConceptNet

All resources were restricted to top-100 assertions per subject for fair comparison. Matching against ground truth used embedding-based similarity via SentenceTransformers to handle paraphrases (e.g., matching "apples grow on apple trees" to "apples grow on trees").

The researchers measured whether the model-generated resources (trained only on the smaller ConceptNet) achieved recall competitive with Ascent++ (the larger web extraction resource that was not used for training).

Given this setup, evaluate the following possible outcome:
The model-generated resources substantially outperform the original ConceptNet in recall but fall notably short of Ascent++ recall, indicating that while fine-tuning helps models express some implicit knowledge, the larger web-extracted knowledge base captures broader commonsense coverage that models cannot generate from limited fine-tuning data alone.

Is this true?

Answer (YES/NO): NO